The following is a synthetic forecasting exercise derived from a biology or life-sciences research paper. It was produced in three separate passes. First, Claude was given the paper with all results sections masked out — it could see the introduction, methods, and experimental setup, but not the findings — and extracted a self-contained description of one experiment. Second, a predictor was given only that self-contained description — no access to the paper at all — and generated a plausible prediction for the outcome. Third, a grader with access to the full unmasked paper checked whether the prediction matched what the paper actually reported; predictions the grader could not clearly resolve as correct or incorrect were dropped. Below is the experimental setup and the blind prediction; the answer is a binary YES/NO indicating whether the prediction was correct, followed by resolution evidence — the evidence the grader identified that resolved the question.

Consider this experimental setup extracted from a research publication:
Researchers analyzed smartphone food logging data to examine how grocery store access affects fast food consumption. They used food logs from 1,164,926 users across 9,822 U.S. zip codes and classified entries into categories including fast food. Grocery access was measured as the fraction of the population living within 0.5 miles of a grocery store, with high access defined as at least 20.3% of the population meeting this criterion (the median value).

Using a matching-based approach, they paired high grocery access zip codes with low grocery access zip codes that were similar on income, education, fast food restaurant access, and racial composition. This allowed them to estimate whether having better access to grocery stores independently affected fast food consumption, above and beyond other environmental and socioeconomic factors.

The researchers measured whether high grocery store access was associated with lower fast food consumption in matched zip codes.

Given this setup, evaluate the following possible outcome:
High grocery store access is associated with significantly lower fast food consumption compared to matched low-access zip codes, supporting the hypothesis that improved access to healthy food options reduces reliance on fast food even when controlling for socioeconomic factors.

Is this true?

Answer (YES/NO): YES